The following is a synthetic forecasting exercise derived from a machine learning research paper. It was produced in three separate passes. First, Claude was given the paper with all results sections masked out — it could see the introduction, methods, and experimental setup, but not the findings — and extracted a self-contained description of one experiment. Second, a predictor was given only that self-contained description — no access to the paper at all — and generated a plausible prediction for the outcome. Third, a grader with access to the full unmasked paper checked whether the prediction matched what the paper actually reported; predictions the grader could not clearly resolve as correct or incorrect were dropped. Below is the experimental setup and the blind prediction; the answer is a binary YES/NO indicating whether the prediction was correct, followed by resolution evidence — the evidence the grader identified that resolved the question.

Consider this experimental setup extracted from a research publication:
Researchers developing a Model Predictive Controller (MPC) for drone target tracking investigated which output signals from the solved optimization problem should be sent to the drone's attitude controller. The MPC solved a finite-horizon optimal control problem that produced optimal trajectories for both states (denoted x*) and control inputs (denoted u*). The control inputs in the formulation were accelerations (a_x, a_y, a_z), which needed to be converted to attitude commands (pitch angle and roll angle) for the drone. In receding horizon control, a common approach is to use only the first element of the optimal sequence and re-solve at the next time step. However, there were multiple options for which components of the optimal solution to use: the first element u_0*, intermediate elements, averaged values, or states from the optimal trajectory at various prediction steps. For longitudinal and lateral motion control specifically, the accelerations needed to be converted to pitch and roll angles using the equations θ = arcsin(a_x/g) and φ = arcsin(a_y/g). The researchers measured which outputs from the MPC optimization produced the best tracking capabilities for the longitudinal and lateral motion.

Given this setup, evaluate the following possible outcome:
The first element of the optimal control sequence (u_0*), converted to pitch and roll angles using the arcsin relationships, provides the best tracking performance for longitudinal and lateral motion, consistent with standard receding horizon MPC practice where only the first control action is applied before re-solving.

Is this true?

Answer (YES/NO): YES